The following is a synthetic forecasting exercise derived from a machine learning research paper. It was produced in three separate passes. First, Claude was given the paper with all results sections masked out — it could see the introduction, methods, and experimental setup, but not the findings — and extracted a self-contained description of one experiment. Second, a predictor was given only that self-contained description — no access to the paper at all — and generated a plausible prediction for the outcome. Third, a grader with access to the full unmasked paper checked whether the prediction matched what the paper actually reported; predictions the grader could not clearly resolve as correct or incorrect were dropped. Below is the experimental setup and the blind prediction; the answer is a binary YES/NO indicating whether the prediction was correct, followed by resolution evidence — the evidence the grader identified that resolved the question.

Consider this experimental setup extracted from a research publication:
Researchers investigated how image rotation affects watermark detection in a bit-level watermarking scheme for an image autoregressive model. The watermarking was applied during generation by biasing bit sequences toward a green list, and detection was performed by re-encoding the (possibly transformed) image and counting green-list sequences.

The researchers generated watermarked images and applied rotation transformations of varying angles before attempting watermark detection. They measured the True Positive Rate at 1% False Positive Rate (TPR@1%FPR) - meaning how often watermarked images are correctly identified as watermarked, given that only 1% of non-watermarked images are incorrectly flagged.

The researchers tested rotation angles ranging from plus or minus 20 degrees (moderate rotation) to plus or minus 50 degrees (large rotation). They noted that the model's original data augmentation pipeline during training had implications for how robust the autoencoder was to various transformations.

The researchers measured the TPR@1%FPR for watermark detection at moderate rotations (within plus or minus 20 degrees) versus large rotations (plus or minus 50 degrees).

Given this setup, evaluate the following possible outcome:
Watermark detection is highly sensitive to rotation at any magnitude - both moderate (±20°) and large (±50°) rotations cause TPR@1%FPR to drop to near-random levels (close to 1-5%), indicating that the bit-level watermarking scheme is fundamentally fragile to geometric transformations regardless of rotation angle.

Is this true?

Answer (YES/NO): NO